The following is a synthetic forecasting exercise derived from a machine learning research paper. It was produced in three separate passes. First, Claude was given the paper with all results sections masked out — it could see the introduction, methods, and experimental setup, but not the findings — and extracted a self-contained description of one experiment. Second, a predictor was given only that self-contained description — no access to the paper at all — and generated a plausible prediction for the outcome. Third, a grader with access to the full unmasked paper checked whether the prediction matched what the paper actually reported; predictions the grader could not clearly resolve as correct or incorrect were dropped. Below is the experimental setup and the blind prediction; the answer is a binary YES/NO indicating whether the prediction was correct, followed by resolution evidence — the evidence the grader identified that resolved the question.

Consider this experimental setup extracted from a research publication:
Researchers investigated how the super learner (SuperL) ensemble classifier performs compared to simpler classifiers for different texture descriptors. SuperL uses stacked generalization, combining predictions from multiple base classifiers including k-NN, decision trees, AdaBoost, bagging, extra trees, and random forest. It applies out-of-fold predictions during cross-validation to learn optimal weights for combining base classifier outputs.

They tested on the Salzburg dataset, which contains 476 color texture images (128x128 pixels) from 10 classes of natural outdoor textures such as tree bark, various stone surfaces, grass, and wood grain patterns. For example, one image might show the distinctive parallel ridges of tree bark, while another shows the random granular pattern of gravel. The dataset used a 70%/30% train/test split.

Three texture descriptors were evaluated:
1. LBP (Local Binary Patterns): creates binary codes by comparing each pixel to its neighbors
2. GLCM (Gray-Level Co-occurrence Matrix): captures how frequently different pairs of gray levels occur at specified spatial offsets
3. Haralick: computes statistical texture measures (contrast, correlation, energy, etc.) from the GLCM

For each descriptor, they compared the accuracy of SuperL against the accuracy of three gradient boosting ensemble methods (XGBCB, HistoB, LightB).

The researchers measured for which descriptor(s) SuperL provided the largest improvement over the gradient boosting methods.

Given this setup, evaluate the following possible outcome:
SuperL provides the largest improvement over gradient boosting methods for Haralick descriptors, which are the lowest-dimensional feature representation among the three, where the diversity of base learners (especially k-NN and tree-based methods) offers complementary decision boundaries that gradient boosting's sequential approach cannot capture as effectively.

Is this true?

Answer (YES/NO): NO